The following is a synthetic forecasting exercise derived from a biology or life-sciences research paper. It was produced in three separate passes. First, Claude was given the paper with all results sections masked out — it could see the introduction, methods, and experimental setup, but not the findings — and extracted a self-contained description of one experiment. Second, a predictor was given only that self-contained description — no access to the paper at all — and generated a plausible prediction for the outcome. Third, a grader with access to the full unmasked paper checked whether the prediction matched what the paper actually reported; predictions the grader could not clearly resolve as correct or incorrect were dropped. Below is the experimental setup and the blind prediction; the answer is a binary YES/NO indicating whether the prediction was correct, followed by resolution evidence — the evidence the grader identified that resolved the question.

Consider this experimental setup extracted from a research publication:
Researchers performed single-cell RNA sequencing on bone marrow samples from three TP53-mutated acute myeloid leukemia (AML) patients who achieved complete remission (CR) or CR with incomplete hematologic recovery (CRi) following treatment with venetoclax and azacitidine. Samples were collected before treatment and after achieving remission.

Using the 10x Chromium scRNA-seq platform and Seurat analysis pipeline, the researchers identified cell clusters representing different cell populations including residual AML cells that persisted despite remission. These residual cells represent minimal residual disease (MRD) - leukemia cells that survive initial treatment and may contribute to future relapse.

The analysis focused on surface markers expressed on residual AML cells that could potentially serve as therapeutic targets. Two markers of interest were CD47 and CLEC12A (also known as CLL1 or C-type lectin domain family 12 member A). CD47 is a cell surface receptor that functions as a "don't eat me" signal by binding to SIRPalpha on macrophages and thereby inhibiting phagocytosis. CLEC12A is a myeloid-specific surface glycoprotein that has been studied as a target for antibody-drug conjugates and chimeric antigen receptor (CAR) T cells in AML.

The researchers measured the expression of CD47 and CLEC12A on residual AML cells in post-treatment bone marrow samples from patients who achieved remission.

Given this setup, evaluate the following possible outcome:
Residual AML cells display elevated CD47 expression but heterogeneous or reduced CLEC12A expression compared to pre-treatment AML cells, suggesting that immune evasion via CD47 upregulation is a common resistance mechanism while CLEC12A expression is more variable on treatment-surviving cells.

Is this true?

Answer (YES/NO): NO